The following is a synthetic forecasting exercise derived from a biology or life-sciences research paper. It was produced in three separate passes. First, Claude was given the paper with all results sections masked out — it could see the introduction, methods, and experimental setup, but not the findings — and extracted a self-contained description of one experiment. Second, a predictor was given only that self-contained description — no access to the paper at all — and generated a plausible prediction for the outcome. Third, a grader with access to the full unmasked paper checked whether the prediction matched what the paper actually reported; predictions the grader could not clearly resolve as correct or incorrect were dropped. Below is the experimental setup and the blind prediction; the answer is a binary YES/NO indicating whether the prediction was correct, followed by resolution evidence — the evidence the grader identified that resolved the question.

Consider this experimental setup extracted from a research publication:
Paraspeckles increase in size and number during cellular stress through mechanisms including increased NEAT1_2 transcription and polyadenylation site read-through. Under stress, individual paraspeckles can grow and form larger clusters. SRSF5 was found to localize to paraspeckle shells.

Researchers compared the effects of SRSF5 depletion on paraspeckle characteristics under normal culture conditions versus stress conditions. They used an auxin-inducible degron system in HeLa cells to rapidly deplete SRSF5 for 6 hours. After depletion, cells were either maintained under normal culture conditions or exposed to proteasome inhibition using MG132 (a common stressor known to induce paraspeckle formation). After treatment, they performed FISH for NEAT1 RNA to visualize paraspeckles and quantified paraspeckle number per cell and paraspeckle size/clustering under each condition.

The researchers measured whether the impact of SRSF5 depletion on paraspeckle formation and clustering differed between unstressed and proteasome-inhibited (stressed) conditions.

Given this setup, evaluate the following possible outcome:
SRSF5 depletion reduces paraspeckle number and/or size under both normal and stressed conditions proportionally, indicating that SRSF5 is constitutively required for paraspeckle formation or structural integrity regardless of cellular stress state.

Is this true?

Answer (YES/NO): NO